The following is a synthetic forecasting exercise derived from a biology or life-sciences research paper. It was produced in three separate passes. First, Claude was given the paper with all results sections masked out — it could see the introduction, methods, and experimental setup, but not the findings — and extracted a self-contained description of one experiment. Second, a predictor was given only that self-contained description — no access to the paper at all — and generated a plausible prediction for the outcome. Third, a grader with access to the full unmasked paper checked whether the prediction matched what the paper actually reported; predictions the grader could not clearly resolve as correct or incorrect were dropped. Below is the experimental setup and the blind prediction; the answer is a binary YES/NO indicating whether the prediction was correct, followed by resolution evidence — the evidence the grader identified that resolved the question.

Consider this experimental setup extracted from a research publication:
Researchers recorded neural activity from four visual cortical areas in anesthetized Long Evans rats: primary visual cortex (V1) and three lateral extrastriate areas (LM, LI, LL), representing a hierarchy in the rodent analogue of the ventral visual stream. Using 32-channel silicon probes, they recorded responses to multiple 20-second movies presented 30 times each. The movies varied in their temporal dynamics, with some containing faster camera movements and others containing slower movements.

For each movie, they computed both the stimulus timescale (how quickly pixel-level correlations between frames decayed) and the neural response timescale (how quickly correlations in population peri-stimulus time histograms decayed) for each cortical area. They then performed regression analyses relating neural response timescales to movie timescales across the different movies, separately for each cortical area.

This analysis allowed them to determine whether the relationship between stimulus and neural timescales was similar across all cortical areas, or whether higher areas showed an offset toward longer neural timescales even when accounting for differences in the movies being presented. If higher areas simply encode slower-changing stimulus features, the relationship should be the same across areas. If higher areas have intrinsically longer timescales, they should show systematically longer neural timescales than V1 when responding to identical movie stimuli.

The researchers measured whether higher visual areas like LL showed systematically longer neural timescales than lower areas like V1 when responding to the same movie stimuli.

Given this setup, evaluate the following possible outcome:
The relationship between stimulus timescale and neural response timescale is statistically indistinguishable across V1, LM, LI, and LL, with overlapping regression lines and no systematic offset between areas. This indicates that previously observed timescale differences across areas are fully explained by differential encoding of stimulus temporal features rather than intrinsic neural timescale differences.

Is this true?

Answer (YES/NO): NO